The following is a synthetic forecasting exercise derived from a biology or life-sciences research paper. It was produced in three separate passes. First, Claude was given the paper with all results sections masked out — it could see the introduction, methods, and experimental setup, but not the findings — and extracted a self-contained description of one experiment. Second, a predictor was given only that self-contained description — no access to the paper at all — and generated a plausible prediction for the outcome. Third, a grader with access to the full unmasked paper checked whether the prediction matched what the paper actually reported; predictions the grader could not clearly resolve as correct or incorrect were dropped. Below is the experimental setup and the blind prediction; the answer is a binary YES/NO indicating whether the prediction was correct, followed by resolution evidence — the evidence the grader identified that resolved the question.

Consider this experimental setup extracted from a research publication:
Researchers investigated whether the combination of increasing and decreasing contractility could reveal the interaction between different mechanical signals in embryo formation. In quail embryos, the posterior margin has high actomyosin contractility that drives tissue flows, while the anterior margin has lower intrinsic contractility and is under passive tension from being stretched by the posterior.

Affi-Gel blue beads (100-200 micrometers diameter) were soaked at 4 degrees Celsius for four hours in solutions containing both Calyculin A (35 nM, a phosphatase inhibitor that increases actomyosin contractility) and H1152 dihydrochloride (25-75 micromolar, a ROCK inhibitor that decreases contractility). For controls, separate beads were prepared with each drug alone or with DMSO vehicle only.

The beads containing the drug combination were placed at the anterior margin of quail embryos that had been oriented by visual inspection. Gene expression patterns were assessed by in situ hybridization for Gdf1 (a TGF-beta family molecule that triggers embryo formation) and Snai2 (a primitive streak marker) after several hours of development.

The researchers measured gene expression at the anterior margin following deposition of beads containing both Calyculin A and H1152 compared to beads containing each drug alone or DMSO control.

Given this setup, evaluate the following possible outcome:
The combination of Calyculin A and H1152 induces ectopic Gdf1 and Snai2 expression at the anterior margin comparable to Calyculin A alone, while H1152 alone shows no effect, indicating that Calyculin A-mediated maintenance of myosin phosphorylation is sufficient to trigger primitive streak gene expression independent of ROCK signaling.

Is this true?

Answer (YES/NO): NO